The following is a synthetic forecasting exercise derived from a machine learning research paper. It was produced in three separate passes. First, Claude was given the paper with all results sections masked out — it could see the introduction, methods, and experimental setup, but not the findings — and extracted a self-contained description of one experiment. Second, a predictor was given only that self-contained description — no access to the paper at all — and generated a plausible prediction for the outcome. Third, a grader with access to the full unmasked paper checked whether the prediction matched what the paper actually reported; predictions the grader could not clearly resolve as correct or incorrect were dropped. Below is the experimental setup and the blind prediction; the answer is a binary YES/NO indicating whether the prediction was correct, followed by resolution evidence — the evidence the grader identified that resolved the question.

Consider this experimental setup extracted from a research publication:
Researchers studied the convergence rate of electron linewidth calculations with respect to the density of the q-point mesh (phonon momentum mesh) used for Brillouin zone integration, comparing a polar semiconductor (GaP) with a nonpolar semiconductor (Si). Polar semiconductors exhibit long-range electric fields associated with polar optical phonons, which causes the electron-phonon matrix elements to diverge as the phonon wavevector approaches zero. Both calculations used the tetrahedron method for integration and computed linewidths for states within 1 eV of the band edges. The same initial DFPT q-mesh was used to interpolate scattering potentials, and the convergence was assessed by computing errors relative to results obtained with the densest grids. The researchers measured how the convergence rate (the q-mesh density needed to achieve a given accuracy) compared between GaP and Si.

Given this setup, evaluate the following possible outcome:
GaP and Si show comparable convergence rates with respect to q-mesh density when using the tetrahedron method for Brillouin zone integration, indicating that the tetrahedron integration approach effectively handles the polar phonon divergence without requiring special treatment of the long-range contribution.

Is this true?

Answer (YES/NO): NO